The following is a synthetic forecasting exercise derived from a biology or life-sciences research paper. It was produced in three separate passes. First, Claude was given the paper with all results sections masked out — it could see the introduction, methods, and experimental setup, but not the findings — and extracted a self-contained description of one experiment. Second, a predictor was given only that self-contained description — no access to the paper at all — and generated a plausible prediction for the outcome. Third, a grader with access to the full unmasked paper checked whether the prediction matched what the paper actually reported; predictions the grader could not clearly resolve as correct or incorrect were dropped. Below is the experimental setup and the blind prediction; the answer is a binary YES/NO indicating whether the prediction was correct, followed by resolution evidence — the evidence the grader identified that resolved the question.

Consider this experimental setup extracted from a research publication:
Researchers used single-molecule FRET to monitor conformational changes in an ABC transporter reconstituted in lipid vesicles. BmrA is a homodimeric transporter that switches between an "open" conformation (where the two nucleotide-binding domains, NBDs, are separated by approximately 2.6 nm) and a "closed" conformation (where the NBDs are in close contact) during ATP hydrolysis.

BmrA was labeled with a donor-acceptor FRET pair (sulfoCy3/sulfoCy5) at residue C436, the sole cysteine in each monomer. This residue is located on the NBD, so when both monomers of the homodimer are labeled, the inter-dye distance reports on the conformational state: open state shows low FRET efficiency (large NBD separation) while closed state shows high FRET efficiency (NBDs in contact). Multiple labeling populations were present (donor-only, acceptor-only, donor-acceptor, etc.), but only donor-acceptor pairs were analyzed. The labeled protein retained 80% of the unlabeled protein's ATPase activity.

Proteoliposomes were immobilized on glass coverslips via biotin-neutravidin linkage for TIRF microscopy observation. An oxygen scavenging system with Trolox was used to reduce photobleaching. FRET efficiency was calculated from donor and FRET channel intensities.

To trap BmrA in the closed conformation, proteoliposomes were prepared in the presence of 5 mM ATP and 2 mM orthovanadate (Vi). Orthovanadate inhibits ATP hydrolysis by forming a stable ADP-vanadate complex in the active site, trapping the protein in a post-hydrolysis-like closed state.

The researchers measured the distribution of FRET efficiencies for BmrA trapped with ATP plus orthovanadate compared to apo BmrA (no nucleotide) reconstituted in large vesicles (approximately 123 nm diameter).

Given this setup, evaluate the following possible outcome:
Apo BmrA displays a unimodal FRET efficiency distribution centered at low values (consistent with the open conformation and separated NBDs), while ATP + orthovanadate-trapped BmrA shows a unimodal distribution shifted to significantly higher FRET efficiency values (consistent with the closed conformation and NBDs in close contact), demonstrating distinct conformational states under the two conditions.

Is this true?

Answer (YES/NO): NO